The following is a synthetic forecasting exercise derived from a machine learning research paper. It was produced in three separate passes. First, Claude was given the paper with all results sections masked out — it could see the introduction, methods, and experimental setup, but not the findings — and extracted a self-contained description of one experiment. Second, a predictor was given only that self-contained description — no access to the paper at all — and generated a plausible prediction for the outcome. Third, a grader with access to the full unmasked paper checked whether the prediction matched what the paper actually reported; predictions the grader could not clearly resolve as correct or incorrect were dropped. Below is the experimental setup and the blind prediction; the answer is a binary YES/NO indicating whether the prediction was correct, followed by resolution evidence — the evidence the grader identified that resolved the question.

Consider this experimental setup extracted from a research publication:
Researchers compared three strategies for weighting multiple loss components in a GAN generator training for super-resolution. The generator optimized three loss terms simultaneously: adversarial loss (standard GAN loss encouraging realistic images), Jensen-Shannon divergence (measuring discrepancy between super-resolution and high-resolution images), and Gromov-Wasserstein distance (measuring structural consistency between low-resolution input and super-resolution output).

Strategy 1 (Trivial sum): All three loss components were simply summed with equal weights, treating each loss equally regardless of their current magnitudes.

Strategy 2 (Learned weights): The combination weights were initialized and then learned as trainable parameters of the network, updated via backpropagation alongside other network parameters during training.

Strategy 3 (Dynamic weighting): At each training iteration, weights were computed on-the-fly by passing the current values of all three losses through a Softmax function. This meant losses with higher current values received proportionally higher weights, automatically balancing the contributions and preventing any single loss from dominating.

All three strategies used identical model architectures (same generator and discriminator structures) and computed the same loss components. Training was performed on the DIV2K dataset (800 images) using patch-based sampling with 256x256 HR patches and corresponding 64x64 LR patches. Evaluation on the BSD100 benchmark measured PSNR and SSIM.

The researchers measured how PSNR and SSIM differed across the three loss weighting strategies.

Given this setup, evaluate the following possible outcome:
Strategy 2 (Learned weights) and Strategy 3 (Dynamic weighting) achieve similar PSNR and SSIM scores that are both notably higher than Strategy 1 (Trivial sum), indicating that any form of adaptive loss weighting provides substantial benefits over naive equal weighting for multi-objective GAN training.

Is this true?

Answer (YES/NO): NO